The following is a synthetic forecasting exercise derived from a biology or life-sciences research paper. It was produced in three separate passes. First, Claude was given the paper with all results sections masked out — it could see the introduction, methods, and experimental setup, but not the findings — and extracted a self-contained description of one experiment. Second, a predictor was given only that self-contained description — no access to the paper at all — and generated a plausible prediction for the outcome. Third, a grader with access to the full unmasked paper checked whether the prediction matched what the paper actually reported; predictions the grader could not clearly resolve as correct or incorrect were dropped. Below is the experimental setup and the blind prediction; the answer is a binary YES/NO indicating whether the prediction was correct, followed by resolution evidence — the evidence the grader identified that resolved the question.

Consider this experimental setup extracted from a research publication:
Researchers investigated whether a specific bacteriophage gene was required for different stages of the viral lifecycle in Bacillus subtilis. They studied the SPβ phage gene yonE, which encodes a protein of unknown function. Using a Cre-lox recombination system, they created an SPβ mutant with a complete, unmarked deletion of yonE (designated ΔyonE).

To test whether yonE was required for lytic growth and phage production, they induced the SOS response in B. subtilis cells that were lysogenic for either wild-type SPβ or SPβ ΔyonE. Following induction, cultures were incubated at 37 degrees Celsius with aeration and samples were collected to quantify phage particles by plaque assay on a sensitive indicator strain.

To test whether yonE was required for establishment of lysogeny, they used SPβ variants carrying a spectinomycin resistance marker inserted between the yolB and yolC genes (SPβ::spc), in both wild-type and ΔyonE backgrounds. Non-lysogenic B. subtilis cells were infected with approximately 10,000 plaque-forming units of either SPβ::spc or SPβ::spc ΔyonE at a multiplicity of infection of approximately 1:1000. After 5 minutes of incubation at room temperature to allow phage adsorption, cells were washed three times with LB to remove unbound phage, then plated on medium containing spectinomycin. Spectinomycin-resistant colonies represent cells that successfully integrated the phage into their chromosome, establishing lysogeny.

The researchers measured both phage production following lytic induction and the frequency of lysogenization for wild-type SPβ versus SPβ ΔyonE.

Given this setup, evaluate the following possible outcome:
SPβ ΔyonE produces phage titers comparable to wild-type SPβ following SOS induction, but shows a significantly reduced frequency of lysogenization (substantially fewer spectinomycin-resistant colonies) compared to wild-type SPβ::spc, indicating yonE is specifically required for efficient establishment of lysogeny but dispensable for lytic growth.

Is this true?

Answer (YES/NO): NO